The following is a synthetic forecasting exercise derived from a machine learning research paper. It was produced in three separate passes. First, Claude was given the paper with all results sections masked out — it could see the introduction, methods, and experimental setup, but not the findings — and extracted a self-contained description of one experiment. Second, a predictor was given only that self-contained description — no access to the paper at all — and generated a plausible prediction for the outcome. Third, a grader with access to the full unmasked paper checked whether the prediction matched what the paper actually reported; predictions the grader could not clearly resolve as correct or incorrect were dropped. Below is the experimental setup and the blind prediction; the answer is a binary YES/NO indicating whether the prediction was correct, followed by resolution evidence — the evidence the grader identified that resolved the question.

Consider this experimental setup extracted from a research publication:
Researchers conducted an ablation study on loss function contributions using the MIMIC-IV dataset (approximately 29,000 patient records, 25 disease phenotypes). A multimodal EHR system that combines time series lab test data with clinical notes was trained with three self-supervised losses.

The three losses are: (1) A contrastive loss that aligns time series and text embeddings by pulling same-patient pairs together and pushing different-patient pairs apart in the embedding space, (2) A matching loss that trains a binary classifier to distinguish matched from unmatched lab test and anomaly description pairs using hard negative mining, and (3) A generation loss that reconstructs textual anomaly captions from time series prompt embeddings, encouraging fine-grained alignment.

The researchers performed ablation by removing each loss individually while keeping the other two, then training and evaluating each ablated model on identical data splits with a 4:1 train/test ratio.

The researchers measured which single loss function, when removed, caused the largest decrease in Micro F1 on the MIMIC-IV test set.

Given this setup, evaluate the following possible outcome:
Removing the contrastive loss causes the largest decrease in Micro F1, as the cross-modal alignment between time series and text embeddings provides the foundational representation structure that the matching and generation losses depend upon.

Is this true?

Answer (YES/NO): NO